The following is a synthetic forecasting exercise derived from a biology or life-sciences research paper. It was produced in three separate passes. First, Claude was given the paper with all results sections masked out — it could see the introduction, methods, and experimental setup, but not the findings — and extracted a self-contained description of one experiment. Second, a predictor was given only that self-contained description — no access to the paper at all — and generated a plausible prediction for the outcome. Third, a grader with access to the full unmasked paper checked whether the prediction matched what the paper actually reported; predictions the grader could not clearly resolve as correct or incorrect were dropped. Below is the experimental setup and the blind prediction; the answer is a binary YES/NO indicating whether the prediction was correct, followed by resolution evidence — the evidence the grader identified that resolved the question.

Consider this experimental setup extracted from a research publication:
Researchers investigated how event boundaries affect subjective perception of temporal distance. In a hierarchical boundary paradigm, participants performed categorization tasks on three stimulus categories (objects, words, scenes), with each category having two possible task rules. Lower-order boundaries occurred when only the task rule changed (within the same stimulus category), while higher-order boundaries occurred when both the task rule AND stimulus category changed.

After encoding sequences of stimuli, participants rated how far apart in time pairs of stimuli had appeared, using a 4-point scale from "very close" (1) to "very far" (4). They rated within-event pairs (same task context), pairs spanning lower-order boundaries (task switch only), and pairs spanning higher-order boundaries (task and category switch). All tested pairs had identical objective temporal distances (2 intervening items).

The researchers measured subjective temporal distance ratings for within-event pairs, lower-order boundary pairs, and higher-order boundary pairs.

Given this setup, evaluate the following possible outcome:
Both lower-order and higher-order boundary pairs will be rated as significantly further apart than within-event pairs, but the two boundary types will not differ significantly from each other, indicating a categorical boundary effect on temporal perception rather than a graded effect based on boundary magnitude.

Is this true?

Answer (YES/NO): NO